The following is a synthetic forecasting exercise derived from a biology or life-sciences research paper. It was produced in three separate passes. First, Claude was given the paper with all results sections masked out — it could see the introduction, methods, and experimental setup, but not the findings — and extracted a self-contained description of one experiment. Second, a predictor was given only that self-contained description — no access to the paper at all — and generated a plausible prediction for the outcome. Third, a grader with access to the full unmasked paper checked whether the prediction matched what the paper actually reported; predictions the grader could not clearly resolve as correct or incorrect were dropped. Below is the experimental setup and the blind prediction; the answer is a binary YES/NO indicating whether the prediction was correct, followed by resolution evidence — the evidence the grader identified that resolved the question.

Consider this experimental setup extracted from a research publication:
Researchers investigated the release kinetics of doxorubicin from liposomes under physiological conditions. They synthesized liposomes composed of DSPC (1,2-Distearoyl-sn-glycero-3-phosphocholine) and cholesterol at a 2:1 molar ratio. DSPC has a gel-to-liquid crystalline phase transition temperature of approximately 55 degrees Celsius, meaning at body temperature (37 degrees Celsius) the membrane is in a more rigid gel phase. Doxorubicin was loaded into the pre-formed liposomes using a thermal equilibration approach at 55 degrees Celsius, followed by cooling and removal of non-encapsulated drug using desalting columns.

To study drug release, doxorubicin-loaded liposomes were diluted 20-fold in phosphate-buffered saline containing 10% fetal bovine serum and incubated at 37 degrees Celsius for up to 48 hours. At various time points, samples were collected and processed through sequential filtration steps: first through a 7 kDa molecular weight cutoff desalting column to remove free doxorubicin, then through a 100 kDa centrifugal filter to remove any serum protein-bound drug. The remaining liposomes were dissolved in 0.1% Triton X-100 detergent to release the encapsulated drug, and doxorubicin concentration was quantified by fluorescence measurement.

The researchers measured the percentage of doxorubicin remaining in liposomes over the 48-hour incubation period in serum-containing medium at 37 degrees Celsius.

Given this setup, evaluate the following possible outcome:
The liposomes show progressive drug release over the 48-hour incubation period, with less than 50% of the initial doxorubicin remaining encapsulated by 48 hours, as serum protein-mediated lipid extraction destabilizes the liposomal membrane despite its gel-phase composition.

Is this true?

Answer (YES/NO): NO